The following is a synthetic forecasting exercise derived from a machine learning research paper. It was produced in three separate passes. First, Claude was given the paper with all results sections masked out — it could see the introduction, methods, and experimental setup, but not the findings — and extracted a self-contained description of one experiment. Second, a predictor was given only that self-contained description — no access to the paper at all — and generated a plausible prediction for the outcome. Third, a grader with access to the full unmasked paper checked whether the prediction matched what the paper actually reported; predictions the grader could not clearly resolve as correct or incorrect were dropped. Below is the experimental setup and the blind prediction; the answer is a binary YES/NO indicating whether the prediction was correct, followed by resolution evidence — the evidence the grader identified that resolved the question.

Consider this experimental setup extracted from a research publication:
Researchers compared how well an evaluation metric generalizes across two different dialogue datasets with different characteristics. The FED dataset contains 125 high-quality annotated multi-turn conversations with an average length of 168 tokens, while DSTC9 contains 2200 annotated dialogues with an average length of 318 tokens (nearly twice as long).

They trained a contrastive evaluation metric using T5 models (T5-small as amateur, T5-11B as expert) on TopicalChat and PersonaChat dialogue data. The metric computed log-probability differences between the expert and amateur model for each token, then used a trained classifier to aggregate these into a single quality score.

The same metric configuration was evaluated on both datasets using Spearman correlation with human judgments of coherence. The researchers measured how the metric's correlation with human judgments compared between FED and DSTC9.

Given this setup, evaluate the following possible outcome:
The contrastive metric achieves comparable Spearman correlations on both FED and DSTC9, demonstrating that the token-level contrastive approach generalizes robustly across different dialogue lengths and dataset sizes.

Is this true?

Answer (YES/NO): NO